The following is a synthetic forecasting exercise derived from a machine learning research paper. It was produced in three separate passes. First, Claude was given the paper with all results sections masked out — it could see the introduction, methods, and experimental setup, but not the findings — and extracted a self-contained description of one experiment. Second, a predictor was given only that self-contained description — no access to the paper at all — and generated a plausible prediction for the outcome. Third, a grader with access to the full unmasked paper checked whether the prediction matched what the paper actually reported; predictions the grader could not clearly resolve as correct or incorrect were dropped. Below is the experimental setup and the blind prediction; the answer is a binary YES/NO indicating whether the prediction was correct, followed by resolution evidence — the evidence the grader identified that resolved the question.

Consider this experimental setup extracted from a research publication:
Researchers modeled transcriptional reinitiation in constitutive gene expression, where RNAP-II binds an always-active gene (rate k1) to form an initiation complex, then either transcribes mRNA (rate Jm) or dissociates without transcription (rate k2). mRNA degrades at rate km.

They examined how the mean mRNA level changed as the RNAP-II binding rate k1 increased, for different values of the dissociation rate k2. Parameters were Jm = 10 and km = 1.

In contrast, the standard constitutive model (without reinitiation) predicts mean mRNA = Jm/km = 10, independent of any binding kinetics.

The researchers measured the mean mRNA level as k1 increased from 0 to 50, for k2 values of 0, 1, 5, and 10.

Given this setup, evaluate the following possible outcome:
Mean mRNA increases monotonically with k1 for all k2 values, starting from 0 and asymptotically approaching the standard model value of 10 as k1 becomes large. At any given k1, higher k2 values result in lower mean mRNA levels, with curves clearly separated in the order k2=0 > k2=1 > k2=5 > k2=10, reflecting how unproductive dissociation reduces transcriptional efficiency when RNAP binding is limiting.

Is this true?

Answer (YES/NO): YES